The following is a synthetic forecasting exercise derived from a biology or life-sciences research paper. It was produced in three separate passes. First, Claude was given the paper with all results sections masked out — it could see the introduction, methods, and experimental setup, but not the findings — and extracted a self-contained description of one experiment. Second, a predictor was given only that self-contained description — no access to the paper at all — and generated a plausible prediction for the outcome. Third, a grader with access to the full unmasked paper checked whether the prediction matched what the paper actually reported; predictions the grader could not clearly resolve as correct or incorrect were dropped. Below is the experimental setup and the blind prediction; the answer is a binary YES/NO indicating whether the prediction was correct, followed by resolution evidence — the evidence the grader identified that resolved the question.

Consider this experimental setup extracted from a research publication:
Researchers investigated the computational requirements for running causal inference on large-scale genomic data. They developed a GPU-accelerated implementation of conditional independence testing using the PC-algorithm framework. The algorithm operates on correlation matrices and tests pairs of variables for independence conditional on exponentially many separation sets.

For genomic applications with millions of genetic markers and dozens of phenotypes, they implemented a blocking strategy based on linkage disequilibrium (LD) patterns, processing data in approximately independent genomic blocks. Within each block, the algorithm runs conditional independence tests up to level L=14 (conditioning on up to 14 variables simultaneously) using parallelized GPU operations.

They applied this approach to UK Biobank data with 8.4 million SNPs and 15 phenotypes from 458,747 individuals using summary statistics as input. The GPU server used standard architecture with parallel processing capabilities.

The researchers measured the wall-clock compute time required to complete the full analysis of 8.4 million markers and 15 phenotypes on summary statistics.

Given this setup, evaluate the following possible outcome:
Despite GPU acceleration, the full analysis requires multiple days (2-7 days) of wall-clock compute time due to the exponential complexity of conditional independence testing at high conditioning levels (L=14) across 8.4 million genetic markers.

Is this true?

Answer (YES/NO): NO